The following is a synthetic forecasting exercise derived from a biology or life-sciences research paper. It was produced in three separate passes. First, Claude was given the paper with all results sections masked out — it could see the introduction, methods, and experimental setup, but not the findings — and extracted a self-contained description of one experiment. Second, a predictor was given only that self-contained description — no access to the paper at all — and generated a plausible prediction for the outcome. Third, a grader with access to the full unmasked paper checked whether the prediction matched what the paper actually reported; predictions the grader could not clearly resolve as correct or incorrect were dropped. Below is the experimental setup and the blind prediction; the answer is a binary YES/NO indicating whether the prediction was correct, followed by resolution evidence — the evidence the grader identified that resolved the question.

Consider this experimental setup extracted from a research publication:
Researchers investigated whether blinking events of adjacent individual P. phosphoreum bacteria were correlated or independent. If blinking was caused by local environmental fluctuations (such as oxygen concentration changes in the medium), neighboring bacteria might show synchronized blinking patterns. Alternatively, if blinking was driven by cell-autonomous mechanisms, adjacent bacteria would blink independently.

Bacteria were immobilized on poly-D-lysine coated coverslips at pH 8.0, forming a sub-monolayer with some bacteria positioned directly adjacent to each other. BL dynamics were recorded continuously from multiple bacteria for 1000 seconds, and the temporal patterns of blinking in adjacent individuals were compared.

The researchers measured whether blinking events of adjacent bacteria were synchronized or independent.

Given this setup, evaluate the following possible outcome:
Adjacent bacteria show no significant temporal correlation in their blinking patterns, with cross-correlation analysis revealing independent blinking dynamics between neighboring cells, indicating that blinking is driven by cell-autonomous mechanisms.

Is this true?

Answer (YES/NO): YES